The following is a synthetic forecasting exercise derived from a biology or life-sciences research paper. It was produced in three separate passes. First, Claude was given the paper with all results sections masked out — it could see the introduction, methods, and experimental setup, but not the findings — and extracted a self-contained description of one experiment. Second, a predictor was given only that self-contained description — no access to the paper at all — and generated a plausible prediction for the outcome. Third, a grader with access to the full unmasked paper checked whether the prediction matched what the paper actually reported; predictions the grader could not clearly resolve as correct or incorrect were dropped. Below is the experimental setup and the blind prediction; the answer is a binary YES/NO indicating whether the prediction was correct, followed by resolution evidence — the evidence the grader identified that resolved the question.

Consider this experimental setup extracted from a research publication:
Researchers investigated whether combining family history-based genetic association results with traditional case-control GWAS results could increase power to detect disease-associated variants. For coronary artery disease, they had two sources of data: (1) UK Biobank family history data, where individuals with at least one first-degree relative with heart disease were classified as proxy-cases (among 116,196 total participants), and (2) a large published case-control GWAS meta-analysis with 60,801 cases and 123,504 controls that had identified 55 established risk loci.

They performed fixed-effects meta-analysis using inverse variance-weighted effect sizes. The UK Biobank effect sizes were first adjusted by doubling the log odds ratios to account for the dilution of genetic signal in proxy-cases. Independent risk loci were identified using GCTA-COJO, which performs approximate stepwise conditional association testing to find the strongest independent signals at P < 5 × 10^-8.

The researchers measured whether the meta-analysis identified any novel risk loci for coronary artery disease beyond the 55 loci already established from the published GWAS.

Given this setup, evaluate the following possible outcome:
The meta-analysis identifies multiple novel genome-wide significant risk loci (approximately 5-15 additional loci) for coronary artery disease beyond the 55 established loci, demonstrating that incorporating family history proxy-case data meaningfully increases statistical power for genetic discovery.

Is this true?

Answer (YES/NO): YES